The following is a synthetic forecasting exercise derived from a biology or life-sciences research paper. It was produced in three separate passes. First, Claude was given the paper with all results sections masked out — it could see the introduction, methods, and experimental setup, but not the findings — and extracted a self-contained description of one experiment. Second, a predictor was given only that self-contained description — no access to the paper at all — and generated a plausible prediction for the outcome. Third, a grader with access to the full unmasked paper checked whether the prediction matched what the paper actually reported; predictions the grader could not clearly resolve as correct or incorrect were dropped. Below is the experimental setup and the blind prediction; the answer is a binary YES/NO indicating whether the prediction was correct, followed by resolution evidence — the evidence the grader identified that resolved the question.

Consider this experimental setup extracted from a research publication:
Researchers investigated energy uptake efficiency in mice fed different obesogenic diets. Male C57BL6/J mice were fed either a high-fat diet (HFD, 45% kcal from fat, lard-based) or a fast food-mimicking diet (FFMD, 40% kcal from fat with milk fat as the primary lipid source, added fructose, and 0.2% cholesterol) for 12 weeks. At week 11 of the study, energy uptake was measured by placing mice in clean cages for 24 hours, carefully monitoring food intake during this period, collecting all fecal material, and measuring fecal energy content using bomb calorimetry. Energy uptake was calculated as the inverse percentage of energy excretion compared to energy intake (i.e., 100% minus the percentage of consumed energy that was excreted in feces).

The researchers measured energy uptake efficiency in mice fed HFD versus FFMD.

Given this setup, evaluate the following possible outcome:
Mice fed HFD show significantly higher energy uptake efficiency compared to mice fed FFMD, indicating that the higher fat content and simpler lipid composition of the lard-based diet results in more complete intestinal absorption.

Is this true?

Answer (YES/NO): NO